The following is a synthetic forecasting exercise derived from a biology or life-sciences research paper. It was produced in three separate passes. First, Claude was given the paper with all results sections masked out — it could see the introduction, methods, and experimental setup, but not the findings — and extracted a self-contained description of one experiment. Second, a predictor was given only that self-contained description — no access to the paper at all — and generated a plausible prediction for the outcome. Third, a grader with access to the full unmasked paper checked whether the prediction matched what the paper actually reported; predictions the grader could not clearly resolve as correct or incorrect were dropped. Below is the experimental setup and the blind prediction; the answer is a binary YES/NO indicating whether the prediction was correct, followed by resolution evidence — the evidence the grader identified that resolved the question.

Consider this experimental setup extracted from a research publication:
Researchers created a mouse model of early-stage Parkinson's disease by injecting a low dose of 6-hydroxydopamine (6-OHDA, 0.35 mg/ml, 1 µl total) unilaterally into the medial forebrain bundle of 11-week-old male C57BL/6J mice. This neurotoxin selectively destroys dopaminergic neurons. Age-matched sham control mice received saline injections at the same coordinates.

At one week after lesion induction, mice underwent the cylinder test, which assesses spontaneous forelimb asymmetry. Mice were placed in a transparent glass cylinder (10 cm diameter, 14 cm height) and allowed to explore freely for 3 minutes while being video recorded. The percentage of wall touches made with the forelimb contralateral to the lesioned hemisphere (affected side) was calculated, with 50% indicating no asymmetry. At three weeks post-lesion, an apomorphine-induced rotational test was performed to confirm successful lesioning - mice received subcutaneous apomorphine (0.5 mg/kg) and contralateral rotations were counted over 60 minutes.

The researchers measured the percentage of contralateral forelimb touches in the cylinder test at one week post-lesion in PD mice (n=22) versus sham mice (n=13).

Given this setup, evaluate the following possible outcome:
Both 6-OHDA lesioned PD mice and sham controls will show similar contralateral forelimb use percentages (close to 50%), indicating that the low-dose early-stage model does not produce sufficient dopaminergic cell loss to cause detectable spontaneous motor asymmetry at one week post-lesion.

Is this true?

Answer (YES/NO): YES